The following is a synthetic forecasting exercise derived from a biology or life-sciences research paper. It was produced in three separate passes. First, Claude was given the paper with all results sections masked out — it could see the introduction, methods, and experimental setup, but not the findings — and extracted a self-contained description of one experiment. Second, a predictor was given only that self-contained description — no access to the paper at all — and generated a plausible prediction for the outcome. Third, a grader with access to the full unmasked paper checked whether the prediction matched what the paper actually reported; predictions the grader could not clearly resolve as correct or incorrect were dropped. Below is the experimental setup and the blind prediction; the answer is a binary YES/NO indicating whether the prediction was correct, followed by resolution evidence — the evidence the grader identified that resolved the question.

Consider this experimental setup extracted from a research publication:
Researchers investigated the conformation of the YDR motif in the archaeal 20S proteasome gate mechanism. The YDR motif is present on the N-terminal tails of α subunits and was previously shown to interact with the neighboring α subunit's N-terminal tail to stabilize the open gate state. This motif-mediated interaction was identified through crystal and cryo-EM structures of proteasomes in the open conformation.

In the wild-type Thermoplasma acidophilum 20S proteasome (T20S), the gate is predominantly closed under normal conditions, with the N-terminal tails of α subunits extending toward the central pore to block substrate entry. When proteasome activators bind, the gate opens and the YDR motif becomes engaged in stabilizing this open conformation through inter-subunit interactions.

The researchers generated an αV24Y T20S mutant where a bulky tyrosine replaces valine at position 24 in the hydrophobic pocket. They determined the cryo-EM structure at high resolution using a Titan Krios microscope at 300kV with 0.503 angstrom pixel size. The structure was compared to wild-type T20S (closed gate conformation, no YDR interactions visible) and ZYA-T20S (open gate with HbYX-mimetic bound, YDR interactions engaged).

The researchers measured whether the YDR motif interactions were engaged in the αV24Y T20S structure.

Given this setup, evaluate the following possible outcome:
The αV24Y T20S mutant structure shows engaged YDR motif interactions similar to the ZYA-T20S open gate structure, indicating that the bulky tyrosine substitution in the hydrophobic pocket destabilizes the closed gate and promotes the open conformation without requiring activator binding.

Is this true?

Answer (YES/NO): YES